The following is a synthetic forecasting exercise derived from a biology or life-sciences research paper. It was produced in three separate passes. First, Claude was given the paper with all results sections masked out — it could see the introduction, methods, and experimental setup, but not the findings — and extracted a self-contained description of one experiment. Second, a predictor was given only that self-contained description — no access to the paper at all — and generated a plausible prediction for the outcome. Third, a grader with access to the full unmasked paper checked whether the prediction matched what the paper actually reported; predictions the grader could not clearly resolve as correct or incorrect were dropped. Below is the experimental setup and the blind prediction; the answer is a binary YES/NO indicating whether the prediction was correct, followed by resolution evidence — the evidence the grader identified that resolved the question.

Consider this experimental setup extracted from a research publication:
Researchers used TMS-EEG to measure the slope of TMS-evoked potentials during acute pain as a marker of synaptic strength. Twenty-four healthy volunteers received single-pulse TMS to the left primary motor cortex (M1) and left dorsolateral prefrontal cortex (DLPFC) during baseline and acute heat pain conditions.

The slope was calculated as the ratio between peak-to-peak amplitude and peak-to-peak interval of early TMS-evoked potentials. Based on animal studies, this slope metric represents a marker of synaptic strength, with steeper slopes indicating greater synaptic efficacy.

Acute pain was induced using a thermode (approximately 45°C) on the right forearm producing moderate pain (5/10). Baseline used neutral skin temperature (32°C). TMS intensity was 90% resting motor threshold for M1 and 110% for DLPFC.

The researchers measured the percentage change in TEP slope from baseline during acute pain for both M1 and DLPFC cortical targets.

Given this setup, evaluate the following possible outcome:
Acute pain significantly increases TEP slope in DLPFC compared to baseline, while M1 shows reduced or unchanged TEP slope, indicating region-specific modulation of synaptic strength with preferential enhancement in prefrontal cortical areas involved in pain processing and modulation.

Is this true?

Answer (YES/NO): NO